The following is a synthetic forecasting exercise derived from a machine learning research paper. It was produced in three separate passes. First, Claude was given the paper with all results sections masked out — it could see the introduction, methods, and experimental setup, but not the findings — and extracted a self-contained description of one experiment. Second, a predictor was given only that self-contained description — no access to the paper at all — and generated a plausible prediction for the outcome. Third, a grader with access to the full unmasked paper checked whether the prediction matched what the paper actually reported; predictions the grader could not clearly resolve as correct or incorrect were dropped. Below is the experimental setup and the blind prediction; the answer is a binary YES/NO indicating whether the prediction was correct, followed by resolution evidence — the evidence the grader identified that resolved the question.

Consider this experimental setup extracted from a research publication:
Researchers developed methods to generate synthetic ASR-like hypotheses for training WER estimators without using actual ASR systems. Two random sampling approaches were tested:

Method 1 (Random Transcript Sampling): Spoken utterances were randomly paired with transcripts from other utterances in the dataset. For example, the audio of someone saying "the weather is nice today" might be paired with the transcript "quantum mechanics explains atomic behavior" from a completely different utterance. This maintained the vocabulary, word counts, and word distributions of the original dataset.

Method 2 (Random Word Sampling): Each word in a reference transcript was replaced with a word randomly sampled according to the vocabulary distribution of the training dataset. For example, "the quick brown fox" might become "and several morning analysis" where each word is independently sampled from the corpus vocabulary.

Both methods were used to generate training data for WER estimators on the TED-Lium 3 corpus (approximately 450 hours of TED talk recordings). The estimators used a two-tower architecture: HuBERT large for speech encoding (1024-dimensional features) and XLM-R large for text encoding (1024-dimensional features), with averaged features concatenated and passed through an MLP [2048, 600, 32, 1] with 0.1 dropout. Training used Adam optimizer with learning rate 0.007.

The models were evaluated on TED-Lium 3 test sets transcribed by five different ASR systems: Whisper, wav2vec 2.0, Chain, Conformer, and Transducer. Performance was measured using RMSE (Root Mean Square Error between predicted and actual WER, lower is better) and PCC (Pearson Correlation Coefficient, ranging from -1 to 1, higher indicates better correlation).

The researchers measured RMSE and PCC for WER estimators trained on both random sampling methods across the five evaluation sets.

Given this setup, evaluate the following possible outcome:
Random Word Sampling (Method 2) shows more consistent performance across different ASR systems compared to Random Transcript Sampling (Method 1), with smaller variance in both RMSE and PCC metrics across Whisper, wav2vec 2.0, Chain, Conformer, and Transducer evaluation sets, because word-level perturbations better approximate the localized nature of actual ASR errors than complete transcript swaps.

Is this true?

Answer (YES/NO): NO